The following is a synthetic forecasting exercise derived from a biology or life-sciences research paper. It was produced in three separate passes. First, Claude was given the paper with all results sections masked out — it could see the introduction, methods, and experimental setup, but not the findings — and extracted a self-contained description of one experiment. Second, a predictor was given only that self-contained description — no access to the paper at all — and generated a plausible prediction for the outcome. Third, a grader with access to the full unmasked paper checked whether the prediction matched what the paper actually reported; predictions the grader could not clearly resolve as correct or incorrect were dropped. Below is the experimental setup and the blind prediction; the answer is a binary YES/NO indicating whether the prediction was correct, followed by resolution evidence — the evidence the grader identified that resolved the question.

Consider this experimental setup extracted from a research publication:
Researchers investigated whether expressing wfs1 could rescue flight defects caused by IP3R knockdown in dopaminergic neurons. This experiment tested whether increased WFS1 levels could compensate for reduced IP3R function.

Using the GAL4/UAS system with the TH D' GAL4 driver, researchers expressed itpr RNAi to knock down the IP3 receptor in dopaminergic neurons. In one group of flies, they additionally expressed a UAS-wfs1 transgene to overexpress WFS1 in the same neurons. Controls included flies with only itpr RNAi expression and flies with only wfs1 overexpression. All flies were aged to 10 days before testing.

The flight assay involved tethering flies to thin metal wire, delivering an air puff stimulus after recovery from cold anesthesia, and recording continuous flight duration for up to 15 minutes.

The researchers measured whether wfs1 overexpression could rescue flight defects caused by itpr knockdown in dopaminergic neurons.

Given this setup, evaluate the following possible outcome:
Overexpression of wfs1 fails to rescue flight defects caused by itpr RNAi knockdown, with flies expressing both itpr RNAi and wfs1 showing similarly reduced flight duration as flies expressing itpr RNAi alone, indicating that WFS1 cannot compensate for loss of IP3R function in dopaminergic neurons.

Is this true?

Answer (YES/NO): NO